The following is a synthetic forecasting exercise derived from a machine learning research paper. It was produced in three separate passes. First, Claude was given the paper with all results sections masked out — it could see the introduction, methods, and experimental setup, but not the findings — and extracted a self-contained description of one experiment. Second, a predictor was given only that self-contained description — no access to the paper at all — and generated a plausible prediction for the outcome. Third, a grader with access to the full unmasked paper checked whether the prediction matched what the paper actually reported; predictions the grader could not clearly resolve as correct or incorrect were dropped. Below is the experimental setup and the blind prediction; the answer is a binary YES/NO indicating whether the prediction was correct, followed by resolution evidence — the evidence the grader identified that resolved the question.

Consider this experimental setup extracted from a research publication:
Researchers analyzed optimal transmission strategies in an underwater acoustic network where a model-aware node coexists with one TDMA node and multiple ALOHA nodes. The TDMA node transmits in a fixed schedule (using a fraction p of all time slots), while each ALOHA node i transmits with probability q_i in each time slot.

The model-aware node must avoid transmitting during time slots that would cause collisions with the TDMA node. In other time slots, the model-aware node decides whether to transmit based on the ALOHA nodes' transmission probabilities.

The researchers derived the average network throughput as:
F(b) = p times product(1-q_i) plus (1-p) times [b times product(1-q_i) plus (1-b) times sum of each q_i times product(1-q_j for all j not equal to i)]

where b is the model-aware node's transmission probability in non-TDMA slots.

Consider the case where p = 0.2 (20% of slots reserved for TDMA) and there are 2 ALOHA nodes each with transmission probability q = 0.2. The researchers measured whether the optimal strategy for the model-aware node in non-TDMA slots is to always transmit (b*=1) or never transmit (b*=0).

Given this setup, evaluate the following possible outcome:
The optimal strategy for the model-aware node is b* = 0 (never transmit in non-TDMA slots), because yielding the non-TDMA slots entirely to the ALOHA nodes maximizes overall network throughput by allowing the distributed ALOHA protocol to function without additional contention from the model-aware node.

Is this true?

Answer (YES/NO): NO